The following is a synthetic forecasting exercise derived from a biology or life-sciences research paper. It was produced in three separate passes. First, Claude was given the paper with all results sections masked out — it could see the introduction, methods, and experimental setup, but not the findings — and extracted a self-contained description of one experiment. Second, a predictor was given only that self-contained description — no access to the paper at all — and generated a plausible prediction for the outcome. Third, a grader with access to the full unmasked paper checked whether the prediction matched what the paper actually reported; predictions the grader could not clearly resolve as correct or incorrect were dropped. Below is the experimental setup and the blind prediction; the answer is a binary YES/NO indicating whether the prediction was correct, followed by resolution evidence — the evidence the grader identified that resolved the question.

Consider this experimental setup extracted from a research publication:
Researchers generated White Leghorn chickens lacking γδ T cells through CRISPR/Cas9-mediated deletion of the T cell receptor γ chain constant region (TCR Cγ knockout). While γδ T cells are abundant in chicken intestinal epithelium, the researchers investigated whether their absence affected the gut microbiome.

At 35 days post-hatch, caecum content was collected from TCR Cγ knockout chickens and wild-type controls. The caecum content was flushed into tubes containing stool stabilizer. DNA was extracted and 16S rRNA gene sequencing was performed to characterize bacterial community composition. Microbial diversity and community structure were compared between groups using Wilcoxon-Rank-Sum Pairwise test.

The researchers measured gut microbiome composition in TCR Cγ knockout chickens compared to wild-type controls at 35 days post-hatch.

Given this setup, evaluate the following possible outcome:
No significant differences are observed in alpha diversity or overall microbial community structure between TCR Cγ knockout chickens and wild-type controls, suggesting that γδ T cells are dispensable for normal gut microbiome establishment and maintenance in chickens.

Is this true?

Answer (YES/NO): NO